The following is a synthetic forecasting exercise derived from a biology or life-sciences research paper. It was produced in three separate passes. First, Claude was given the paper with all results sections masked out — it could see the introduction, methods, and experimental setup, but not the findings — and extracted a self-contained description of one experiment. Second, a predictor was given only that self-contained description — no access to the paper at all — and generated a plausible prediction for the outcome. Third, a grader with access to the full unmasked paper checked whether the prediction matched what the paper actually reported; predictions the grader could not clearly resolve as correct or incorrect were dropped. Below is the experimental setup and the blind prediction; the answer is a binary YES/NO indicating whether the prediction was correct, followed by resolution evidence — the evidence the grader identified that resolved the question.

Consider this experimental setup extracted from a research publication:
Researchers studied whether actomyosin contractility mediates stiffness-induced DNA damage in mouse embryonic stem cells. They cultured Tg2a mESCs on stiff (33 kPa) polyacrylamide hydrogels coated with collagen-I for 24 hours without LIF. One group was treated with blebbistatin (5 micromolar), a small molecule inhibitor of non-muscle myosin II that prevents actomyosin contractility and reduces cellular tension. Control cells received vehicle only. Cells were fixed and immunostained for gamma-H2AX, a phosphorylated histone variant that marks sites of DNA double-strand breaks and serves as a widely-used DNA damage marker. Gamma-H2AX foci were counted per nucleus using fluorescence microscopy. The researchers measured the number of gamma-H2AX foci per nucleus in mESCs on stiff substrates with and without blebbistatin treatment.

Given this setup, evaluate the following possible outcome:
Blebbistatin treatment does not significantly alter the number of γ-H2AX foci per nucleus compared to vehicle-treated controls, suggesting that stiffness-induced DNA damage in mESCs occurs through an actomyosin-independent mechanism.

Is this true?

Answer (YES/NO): NO